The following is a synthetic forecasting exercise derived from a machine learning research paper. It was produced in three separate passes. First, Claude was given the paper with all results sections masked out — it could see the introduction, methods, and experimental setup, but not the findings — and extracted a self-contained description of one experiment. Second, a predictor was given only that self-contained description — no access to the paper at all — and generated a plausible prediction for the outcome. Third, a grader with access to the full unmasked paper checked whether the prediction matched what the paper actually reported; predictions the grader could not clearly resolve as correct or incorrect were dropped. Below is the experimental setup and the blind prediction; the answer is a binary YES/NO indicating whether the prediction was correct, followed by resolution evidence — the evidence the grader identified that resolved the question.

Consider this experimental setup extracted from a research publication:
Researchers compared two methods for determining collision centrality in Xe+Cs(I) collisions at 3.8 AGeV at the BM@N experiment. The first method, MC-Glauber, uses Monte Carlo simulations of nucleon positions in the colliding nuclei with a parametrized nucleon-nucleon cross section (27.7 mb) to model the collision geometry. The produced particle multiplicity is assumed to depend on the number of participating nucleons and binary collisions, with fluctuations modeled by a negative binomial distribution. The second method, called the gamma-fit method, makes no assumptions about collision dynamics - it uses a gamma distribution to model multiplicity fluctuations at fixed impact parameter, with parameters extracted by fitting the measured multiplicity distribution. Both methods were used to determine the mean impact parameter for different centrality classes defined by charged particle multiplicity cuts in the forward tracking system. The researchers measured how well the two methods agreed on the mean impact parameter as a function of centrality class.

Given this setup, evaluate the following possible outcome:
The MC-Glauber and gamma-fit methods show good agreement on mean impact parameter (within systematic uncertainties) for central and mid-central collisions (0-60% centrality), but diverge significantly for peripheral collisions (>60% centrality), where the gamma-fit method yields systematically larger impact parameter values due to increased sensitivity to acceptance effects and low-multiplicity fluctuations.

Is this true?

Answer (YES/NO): NO